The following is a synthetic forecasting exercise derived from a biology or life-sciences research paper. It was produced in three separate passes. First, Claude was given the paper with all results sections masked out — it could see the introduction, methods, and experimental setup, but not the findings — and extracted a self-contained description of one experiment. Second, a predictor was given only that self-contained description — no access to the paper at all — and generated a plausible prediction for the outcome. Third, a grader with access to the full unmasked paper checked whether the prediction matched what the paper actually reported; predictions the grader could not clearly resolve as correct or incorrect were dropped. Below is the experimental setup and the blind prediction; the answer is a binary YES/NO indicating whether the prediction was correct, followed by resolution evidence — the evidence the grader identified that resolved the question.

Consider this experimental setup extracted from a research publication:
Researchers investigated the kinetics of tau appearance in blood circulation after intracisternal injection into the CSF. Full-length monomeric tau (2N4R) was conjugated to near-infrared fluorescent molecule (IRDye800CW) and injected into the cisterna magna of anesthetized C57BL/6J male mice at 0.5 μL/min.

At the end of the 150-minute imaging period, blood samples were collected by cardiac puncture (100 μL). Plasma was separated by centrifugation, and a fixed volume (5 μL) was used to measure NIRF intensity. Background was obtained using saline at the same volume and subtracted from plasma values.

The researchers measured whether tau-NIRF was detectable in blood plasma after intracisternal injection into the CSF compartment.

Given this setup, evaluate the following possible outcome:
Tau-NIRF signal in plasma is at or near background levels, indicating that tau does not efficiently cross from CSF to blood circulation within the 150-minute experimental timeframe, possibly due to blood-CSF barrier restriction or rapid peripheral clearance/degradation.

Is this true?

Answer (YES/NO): NO